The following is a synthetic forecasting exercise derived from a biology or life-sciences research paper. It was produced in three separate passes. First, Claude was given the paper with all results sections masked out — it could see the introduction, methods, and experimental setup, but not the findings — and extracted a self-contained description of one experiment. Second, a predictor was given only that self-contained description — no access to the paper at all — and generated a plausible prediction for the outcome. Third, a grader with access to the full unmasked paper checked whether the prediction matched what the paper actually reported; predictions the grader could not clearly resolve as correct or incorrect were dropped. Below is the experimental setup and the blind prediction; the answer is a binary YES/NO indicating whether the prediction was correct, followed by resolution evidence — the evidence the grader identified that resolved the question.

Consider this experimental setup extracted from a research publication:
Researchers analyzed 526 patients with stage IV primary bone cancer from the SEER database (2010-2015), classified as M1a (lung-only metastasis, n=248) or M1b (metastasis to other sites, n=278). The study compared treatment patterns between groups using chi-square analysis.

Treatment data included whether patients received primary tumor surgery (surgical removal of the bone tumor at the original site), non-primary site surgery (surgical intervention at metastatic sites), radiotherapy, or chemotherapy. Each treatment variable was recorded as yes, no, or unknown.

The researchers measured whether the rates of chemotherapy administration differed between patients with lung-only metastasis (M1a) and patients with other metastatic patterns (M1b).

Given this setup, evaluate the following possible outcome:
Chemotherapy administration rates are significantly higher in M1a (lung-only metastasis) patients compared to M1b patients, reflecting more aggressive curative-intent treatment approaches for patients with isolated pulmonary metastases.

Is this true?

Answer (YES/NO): NO